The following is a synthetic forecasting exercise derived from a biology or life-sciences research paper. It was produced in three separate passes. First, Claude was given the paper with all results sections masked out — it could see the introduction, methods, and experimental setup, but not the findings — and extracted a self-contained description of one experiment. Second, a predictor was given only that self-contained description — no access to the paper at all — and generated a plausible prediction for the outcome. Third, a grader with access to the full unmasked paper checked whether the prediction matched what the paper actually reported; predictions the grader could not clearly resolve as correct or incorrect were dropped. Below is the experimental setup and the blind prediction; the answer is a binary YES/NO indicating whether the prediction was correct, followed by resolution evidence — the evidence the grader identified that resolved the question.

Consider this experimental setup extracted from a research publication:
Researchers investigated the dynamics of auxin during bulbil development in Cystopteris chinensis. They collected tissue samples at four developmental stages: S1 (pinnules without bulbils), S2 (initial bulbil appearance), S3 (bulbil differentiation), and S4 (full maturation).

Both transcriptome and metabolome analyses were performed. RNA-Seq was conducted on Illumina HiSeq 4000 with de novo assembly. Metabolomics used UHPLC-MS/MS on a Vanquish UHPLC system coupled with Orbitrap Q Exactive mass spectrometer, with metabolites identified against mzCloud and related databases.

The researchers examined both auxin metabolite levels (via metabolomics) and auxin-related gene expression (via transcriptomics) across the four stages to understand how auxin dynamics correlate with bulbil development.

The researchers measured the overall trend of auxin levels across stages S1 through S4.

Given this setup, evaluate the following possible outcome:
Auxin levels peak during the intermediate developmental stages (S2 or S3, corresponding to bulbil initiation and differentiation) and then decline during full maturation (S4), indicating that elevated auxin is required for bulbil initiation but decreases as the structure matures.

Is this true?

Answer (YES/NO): NO